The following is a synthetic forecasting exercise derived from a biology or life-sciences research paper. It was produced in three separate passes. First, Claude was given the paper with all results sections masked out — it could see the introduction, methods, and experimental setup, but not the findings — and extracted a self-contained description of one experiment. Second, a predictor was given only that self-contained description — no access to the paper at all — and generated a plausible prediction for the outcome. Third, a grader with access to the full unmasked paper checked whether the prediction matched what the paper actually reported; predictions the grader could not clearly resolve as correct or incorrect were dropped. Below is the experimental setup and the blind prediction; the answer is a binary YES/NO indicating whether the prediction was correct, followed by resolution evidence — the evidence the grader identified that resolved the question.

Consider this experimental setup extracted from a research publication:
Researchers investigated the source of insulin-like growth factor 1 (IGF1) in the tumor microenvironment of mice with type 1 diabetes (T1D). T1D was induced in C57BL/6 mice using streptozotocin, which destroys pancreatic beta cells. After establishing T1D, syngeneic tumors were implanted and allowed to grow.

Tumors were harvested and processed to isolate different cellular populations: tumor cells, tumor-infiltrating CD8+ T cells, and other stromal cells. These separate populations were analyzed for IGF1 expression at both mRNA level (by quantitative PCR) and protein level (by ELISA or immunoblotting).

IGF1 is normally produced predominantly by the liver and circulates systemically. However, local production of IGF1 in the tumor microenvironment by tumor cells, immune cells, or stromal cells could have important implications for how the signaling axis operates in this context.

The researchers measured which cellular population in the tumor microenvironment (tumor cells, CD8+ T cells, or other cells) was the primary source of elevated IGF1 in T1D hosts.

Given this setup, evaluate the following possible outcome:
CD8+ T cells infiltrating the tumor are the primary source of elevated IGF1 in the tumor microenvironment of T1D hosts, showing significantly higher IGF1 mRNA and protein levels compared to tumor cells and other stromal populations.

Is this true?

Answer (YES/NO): YES